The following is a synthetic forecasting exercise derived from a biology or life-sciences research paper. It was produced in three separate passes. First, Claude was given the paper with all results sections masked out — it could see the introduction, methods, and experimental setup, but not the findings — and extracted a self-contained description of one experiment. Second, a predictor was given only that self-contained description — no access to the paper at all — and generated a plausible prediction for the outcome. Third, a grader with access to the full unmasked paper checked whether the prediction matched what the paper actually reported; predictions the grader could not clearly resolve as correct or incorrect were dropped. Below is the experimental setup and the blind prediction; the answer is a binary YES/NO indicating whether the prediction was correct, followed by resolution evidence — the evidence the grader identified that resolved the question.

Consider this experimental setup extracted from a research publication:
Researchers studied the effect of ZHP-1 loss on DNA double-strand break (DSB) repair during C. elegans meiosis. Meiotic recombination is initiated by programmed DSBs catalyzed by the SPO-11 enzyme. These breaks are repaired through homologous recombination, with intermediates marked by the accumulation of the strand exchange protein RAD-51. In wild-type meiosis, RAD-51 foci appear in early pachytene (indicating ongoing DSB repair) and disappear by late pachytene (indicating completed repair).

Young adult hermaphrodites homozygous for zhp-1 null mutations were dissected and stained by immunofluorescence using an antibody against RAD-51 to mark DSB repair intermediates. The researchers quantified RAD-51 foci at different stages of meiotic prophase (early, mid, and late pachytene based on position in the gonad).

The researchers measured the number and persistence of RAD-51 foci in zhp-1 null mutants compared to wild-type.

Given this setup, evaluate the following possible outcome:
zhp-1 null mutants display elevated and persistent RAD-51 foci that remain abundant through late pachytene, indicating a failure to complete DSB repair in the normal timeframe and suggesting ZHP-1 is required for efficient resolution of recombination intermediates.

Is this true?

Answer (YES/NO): YES